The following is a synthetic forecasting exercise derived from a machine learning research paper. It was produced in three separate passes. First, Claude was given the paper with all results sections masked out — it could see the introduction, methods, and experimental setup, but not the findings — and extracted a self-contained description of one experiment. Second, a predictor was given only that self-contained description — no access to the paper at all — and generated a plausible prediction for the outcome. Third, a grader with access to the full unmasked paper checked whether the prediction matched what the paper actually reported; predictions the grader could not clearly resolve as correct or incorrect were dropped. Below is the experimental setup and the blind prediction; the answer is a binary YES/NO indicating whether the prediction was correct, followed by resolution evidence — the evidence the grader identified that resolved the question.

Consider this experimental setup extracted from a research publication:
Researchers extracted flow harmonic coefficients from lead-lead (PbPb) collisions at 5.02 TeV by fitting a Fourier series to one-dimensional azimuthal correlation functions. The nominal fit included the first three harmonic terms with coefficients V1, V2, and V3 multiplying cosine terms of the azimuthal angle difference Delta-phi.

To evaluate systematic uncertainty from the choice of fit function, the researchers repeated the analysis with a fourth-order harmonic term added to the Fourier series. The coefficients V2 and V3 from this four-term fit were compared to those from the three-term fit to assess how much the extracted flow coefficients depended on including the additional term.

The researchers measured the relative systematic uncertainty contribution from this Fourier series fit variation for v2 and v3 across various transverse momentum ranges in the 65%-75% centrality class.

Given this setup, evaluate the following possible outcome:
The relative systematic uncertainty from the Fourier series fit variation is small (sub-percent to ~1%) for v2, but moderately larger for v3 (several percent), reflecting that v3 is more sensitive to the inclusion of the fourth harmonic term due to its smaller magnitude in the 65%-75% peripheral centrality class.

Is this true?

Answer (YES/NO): NO